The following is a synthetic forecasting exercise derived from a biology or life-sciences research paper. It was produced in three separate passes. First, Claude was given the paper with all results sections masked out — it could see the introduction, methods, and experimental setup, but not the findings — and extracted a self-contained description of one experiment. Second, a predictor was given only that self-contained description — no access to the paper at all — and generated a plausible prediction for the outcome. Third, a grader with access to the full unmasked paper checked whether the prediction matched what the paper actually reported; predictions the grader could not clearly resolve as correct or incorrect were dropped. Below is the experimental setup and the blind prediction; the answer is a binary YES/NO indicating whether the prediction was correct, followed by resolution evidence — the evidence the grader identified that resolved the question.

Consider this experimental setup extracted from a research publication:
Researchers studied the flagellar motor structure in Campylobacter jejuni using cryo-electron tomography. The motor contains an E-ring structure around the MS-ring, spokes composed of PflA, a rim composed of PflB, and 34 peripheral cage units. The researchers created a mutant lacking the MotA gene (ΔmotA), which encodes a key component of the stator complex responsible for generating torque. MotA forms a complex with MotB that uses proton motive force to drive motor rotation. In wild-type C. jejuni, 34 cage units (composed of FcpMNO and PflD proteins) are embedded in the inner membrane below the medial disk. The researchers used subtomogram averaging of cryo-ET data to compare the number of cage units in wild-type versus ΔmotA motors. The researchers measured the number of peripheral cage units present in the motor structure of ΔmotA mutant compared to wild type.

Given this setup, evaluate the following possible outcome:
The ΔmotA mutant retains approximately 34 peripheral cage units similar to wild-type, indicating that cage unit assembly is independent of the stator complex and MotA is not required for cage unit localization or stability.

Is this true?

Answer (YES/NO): NO